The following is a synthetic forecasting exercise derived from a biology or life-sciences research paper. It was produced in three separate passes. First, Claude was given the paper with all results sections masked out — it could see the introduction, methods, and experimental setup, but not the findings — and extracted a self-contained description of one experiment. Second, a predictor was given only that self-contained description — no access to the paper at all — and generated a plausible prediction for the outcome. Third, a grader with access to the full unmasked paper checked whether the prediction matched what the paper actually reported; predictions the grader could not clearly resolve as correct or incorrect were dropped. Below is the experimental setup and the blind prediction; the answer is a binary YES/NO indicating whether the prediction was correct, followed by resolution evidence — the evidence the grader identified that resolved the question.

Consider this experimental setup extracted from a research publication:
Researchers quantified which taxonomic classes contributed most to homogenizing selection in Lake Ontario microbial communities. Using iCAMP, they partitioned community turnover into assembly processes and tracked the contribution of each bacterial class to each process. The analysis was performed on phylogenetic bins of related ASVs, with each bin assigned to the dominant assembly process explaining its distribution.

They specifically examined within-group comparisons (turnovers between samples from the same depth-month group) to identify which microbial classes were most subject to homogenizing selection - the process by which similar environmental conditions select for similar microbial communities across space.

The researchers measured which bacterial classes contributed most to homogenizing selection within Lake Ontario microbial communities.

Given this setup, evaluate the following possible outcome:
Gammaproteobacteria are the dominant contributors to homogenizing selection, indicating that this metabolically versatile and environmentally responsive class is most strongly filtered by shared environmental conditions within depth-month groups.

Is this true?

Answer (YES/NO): NO